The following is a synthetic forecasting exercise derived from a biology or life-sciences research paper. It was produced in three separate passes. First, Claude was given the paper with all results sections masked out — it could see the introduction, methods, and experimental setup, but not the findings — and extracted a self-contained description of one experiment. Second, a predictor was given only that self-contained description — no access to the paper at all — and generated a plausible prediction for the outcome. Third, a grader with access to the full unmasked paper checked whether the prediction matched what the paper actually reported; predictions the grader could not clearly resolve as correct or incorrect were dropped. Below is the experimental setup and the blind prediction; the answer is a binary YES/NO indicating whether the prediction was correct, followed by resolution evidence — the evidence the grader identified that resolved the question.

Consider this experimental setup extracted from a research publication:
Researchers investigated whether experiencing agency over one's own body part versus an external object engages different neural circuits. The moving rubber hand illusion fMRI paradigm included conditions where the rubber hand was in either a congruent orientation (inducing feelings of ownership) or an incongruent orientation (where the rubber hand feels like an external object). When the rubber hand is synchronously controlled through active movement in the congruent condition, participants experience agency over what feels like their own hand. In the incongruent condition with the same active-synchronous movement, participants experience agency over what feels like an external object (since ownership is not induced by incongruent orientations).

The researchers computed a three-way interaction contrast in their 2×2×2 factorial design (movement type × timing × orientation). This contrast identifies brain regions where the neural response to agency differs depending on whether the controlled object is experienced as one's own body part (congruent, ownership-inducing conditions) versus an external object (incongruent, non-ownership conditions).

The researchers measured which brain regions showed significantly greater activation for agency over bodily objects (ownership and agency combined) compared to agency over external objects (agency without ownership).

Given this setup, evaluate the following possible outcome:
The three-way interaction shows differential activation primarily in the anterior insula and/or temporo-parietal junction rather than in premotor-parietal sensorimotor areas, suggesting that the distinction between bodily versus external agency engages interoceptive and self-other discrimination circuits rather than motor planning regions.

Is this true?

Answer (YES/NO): NO